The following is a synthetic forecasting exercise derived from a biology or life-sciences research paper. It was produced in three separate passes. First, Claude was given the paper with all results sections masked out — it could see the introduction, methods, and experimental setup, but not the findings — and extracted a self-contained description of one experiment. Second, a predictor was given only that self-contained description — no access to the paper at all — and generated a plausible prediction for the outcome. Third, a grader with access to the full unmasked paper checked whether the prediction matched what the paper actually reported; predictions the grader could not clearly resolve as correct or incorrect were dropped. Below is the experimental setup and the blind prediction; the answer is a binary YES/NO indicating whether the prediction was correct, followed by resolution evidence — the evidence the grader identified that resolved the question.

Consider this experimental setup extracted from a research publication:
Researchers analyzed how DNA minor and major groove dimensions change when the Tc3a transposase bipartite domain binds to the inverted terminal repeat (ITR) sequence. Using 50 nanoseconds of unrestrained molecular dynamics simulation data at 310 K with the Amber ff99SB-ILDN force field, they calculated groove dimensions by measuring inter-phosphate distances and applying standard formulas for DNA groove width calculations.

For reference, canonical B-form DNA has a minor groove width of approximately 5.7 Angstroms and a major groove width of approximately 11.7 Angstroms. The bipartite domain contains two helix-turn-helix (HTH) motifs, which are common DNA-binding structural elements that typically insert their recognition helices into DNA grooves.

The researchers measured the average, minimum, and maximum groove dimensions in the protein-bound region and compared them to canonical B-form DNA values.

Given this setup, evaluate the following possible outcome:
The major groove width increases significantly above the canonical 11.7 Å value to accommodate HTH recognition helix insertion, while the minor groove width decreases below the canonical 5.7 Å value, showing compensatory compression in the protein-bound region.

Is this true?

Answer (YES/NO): NO